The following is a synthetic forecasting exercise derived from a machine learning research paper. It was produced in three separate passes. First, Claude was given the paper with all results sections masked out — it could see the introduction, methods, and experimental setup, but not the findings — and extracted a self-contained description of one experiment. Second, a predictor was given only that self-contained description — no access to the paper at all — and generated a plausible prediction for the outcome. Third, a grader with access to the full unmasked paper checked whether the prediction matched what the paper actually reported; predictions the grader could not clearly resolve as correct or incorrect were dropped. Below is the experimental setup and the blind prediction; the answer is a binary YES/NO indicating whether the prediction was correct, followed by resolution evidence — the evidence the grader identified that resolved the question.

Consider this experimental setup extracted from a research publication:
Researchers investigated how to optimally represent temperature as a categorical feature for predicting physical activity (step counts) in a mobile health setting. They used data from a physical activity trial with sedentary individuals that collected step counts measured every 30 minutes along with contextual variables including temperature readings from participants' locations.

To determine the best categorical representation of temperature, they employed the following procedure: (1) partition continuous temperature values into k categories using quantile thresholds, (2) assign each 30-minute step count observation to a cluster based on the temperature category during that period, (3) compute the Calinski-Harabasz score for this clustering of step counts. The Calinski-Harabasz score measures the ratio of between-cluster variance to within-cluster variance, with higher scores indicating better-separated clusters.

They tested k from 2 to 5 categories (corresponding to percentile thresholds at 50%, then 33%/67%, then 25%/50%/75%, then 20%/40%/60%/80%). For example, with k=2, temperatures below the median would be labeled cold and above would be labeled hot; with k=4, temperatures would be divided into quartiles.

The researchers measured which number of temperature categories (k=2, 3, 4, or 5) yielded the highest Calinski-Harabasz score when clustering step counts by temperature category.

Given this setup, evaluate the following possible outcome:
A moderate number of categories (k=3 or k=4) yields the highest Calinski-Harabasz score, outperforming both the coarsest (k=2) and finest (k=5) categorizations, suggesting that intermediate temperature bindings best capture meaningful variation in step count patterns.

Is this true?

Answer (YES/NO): NO